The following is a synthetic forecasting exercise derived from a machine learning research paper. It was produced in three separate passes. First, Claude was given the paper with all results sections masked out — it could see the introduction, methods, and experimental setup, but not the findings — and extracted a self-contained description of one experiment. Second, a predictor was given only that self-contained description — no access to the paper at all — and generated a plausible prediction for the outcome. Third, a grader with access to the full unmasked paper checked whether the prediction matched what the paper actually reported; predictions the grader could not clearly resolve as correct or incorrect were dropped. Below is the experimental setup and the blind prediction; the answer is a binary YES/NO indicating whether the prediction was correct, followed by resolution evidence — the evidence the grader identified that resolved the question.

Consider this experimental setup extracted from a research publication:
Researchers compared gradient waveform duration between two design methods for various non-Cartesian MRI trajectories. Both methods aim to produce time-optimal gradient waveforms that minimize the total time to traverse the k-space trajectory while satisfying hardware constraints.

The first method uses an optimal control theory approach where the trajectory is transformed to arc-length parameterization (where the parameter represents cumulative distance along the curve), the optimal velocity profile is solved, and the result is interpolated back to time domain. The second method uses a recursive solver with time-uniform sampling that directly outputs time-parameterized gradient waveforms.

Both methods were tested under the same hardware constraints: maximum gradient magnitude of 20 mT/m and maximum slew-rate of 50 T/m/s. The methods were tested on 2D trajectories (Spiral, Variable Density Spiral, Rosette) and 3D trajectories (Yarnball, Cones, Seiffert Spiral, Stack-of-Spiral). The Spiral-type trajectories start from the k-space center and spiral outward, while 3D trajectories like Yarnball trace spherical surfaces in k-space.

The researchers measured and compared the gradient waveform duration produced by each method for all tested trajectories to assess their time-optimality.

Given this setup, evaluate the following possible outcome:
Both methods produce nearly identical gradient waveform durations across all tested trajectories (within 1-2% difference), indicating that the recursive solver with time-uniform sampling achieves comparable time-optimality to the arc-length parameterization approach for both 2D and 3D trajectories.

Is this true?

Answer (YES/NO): YES